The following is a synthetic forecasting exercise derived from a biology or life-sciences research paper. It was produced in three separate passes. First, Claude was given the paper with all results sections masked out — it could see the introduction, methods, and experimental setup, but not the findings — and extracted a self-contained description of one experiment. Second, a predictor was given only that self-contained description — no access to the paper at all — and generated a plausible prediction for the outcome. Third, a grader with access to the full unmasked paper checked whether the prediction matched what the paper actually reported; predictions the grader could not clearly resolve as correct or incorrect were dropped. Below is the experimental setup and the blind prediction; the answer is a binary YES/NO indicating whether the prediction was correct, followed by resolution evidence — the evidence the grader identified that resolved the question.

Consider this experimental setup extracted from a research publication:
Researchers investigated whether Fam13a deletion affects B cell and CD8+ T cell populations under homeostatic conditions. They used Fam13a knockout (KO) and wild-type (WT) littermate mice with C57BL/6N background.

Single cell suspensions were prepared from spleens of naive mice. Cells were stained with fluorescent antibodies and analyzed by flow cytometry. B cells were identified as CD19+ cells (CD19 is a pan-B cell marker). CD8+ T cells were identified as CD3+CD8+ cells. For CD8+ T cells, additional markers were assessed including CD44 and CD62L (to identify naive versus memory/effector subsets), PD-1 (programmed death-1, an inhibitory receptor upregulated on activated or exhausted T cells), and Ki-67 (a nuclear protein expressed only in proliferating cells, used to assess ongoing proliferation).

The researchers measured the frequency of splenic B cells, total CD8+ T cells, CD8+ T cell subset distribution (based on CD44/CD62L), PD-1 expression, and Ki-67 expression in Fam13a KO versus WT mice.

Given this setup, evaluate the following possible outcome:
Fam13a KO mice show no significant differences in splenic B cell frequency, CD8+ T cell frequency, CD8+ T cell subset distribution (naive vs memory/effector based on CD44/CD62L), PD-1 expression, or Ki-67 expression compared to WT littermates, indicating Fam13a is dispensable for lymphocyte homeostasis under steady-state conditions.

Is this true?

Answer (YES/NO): YES